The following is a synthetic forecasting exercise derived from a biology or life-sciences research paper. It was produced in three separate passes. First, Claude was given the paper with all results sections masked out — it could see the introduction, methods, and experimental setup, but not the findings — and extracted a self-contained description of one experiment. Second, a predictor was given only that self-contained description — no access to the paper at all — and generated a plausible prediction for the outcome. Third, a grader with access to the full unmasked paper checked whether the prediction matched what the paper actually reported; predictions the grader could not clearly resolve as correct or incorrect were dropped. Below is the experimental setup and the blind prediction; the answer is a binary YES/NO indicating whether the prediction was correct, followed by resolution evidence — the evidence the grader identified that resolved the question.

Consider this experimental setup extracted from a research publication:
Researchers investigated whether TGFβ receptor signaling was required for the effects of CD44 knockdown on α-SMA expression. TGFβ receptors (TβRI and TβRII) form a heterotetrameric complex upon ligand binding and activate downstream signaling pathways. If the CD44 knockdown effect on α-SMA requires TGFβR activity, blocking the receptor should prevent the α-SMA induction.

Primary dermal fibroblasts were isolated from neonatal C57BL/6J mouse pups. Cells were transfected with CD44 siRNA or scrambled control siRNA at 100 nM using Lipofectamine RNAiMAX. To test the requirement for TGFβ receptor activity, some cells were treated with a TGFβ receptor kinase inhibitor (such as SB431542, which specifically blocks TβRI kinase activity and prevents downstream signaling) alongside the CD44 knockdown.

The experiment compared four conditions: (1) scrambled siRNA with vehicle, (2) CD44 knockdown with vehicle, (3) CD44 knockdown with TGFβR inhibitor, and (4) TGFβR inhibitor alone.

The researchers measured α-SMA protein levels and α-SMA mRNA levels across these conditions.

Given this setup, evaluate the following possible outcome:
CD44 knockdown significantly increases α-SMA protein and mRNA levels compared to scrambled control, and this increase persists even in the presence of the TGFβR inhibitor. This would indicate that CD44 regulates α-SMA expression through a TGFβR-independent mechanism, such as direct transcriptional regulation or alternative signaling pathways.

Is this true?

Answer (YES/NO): NO